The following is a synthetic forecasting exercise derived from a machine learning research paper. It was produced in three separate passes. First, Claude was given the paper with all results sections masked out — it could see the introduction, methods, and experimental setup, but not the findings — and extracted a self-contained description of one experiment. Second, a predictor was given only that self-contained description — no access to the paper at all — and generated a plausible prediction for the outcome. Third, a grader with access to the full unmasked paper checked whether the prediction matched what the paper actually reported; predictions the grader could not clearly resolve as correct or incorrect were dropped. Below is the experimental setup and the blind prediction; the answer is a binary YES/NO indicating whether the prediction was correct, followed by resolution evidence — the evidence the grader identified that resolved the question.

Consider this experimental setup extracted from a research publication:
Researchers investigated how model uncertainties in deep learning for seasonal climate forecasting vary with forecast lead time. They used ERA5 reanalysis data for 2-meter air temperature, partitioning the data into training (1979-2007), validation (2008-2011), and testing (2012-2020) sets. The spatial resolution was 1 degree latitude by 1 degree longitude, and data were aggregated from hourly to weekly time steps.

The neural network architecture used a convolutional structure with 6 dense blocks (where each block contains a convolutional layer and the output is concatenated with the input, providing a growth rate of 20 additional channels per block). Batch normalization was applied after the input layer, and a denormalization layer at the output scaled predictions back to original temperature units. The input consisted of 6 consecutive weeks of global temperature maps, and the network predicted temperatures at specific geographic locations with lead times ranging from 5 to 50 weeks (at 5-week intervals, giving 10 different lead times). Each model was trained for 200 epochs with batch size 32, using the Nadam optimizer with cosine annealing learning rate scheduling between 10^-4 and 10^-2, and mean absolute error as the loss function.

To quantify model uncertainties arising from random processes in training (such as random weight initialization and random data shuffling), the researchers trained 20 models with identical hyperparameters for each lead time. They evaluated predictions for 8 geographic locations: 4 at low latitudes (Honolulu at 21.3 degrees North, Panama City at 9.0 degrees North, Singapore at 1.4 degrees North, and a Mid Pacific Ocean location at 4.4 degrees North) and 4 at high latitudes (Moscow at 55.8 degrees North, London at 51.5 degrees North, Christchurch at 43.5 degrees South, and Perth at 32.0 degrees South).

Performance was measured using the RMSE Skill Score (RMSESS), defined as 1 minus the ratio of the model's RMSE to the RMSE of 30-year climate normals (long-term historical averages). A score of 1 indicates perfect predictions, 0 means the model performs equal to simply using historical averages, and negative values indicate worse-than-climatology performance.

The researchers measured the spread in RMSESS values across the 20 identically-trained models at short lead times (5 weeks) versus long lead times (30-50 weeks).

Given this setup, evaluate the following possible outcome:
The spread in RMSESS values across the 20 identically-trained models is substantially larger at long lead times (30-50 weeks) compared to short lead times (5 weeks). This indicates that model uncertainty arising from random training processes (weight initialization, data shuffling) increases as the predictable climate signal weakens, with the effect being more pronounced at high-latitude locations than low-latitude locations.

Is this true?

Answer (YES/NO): NO